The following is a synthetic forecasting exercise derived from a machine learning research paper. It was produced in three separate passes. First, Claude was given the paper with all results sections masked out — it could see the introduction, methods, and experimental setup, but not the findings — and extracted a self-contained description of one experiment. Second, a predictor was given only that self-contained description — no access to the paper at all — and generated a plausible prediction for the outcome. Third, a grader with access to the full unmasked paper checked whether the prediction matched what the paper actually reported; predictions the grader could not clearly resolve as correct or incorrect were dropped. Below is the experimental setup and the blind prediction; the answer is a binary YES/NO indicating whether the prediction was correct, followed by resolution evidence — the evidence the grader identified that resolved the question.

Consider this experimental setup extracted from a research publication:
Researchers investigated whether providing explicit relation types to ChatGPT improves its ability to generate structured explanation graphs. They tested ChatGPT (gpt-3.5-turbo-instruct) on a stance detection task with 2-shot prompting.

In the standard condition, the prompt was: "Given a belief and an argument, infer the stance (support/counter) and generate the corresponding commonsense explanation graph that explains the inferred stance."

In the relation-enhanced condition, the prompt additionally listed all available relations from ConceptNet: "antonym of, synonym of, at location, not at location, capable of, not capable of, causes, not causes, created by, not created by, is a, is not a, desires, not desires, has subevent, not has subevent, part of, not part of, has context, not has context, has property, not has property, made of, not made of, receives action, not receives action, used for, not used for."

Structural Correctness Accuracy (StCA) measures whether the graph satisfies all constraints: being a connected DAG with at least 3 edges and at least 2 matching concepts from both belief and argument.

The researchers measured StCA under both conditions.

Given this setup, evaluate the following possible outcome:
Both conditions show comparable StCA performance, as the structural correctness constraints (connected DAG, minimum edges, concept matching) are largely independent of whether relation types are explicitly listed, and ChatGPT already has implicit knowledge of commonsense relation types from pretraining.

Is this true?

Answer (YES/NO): NO